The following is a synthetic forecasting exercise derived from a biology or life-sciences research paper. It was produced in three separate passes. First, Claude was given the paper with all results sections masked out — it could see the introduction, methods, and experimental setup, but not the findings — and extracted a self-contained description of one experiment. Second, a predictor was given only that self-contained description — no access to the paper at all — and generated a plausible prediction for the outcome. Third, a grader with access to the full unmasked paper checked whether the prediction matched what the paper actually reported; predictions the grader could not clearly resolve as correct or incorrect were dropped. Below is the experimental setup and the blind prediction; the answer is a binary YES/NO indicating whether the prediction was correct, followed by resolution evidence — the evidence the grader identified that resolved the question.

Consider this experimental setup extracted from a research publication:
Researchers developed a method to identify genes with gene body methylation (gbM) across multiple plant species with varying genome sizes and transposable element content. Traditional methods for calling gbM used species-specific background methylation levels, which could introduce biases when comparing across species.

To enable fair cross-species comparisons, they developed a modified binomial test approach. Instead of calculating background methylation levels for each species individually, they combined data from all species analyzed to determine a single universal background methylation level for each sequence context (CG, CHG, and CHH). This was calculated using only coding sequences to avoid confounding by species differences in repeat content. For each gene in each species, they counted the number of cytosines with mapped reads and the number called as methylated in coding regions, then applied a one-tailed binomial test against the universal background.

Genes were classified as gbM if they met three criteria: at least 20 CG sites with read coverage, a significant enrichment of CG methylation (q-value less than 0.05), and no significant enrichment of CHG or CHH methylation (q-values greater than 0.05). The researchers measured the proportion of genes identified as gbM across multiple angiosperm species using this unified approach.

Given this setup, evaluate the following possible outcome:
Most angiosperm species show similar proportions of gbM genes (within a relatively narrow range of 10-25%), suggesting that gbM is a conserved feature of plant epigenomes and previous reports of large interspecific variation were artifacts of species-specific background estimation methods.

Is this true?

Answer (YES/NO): NO